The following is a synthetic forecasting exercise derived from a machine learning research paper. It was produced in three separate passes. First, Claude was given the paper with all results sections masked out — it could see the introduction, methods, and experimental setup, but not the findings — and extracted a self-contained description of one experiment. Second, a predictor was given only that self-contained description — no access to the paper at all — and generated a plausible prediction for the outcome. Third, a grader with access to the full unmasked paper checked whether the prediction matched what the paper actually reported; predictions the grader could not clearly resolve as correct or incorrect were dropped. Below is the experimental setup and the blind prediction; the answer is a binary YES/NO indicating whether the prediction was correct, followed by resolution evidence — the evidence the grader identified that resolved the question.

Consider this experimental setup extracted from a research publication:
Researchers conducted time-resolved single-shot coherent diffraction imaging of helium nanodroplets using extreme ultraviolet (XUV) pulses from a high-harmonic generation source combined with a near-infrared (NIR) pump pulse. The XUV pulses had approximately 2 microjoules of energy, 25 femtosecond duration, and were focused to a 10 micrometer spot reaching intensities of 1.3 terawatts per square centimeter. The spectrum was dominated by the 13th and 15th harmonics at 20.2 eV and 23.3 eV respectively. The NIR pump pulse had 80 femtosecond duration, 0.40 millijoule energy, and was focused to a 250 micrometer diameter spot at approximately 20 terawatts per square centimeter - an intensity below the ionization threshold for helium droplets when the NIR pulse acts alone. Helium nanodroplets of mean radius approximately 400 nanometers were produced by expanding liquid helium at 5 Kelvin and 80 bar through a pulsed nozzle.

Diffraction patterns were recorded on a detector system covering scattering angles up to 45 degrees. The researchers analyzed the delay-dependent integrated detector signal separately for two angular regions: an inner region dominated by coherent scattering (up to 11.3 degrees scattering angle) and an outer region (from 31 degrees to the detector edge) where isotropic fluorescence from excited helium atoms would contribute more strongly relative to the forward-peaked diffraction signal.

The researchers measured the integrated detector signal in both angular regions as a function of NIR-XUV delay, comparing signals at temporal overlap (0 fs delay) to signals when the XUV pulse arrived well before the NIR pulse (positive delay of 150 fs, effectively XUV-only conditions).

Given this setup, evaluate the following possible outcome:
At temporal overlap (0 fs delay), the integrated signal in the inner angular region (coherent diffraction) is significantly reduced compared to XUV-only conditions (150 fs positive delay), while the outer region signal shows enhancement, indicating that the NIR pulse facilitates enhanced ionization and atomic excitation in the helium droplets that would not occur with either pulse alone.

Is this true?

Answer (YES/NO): NO